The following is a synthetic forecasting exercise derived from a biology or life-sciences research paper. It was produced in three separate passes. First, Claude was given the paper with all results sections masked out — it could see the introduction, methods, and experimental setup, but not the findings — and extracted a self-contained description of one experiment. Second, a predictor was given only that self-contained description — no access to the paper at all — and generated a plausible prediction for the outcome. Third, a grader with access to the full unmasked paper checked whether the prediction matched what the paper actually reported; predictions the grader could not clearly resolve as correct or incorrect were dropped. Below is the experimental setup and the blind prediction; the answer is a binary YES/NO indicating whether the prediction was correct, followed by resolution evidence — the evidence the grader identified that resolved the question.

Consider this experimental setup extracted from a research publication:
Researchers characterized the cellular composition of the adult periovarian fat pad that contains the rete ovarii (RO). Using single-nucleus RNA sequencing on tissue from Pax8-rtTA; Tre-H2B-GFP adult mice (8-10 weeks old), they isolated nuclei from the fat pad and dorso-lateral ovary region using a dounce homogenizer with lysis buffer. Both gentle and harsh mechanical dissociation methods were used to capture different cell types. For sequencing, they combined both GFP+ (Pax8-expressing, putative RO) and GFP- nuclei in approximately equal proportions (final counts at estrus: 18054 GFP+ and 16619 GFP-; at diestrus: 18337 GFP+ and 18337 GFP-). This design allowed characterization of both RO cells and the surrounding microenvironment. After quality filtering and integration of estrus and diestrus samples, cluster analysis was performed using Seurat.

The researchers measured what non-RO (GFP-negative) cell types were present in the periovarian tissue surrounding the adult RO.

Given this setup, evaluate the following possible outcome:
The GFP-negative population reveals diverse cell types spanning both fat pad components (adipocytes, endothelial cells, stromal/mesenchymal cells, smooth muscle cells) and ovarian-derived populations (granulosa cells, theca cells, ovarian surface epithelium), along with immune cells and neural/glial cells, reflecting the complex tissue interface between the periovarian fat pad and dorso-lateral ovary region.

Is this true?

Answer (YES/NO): NO